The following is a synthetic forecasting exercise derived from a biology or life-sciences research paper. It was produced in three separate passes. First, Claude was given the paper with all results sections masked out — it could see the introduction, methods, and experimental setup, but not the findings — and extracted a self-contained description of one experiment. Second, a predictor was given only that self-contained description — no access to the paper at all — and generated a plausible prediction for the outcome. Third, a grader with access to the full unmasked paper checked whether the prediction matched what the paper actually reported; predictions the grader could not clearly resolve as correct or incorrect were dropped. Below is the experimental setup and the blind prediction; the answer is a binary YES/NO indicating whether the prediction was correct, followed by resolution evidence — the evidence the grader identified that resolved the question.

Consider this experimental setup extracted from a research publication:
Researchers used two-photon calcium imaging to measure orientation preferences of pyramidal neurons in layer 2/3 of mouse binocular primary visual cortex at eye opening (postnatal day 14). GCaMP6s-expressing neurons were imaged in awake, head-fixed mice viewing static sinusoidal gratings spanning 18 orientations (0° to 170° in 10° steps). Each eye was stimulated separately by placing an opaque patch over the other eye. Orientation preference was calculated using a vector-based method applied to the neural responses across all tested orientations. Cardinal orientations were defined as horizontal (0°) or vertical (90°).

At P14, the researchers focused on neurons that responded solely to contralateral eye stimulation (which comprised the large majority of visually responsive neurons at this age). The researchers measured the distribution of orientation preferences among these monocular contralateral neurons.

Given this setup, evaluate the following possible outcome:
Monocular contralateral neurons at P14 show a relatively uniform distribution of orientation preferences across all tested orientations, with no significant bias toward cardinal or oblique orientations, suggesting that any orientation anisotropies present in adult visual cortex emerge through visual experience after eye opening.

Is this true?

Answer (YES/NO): NO